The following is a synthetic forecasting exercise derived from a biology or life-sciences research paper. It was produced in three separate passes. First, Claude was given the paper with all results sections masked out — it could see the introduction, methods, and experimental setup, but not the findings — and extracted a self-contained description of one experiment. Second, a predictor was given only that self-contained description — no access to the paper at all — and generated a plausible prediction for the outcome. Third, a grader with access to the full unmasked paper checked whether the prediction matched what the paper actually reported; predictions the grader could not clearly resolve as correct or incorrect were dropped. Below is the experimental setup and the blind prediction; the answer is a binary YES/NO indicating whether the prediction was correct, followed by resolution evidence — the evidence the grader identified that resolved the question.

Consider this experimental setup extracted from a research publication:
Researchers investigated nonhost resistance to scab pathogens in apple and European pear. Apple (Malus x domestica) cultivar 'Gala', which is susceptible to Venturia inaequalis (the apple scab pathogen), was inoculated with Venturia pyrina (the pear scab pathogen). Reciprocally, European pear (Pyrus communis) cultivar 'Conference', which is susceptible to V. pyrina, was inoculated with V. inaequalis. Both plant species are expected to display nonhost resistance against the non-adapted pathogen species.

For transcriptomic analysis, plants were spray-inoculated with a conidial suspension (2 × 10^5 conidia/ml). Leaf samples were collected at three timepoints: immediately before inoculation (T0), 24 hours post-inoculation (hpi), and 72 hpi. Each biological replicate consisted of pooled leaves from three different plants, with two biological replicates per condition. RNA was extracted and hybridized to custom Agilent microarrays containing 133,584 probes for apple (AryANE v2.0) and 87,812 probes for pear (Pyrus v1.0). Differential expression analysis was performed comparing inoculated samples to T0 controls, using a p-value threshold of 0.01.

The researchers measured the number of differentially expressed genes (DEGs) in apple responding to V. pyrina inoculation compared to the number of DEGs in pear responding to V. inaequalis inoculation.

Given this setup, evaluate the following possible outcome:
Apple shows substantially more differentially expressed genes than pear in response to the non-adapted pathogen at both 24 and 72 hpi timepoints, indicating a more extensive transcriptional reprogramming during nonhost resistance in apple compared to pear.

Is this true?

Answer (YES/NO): NO